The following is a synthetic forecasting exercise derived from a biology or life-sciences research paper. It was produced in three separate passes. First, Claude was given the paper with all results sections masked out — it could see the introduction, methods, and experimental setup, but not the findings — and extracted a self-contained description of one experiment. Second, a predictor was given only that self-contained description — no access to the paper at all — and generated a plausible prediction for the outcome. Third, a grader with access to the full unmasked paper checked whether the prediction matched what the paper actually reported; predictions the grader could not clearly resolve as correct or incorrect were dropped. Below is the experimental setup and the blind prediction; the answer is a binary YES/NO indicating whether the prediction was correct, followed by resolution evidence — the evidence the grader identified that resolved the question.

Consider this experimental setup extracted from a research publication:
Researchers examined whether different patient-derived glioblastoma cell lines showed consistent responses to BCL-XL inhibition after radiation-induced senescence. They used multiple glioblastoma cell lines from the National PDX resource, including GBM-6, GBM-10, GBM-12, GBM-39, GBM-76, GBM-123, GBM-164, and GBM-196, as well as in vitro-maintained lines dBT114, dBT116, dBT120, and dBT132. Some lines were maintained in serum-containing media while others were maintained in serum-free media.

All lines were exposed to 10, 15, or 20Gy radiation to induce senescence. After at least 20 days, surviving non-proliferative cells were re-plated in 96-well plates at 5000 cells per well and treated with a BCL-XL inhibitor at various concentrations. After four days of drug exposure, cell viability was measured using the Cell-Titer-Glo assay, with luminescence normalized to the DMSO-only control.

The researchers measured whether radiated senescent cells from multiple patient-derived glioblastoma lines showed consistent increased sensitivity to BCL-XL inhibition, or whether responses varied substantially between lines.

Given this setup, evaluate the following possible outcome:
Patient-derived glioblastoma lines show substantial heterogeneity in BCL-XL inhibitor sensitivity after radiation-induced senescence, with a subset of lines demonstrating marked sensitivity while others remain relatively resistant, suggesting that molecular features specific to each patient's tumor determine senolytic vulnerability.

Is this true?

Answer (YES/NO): NO